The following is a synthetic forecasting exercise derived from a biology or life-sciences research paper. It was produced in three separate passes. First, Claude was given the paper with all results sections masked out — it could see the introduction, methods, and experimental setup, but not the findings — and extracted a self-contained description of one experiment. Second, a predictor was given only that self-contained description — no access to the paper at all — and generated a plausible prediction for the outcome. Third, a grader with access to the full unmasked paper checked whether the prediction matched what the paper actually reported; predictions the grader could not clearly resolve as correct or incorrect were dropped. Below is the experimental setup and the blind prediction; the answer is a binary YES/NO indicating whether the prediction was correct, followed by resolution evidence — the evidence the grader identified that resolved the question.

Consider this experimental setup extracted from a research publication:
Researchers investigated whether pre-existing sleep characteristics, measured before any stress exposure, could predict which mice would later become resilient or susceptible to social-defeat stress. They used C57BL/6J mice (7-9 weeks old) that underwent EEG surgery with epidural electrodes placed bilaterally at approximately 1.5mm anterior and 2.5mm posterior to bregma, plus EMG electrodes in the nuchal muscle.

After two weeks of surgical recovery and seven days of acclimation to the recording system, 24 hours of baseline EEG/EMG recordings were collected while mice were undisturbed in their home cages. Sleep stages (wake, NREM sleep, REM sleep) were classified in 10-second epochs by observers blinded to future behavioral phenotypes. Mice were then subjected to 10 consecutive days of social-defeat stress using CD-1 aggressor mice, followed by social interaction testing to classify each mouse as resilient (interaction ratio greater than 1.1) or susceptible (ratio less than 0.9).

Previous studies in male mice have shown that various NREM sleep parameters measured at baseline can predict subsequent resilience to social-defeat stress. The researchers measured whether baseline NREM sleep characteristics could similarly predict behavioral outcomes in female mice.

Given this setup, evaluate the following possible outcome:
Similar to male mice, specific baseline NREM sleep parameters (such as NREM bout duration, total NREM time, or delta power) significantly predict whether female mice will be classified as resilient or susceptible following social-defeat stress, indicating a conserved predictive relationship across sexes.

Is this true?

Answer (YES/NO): NO